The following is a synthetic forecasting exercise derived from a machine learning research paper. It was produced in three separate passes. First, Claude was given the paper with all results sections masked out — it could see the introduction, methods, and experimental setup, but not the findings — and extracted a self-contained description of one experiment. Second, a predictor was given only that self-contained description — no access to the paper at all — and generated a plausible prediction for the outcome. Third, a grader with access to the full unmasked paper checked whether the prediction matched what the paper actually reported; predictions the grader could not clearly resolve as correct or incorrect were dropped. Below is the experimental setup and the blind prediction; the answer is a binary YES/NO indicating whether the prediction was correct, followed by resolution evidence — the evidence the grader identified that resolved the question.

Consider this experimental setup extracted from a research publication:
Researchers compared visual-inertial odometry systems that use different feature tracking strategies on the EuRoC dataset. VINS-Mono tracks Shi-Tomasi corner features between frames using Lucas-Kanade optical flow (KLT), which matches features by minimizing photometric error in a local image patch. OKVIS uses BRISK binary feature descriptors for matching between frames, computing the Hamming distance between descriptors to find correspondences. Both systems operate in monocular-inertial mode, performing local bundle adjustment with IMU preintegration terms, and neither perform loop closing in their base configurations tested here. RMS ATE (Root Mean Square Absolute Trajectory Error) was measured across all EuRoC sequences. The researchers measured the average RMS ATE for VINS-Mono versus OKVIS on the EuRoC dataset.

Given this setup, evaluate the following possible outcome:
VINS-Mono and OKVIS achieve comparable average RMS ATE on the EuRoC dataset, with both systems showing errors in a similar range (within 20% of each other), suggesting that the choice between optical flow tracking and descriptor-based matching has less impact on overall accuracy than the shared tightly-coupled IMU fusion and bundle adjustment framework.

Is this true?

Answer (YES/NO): NO